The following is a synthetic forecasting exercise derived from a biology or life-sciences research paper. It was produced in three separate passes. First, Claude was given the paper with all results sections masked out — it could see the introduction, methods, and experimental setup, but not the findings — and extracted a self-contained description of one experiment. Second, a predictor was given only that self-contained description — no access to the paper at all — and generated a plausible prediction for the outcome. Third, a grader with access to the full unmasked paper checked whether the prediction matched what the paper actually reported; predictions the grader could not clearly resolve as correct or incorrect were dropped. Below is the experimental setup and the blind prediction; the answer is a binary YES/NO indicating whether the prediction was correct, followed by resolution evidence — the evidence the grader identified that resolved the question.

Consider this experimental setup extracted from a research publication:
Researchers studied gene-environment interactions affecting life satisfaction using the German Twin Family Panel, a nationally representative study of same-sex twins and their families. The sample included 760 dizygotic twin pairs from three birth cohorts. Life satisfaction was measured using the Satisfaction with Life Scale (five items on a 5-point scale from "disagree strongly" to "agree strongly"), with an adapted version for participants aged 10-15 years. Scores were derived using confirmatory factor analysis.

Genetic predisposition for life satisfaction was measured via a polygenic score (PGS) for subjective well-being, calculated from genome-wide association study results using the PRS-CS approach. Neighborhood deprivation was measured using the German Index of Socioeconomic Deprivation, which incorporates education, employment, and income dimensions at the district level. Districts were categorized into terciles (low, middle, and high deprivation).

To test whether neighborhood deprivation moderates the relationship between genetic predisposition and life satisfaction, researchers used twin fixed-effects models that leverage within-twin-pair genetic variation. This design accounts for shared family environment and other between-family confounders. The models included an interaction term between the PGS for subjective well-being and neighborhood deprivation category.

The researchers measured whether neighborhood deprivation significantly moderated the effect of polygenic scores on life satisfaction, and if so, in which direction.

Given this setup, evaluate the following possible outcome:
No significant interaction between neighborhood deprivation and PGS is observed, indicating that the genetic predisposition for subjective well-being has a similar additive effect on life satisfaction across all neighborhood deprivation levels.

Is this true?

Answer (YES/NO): NO